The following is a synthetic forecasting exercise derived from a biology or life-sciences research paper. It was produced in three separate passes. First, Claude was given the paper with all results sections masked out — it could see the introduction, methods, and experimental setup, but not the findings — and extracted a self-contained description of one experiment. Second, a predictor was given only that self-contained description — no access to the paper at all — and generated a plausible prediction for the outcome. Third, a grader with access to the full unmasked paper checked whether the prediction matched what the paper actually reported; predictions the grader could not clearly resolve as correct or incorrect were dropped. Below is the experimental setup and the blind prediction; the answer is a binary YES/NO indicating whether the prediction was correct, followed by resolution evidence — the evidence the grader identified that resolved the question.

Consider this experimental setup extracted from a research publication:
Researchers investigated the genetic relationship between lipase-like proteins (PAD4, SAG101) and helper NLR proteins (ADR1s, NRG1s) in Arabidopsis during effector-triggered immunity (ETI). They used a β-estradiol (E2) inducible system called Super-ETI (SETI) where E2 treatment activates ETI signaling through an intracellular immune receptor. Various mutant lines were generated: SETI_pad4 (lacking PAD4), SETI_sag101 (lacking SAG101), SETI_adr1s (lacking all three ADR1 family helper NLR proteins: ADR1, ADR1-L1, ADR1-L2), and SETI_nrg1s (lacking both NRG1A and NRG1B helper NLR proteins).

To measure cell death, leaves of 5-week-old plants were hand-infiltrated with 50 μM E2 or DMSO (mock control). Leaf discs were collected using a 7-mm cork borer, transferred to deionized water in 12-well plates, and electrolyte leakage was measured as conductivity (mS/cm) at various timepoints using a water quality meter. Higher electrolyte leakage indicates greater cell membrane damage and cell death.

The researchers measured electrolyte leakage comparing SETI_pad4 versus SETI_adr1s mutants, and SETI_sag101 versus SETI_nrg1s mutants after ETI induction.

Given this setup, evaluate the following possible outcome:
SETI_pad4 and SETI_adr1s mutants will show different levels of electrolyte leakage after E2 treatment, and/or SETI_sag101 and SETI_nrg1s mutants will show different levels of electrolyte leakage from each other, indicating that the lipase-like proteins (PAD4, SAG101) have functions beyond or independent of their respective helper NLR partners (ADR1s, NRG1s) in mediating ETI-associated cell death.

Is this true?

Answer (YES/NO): NO